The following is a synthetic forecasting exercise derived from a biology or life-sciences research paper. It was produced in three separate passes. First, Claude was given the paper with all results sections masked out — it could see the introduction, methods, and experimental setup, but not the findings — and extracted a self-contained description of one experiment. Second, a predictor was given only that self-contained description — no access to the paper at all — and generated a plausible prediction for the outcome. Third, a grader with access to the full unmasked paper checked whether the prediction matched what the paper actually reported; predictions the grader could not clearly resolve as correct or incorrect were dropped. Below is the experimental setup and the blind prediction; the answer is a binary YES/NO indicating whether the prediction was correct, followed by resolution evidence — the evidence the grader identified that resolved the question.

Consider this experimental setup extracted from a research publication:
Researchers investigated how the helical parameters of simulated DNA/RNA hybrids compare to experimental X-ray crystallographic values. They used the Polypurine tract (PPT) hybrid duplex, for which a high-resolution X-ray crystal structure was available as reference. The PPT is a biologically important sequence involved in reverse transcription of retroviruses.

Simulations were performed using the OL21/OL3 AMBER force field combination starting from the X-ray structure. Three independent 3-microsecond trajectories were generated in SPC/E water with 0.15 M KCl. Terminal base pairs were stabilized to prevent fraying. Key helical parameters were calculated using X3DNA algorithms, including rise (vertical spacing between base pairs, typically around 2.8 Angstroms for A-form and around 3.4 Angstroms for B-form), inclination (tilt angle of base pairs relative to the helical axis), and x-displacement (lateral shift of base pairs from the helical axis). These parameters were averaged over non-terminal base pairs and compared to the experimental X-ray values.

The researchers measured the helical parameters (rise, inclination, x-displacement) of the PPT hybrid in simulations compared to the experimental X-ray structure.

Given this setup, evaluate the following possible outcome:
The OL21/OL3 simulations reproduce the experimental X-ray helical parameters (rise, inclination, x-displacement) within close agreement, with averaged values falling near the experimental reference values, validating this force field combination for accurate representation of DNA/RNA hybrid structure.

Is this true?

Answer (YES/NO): NO